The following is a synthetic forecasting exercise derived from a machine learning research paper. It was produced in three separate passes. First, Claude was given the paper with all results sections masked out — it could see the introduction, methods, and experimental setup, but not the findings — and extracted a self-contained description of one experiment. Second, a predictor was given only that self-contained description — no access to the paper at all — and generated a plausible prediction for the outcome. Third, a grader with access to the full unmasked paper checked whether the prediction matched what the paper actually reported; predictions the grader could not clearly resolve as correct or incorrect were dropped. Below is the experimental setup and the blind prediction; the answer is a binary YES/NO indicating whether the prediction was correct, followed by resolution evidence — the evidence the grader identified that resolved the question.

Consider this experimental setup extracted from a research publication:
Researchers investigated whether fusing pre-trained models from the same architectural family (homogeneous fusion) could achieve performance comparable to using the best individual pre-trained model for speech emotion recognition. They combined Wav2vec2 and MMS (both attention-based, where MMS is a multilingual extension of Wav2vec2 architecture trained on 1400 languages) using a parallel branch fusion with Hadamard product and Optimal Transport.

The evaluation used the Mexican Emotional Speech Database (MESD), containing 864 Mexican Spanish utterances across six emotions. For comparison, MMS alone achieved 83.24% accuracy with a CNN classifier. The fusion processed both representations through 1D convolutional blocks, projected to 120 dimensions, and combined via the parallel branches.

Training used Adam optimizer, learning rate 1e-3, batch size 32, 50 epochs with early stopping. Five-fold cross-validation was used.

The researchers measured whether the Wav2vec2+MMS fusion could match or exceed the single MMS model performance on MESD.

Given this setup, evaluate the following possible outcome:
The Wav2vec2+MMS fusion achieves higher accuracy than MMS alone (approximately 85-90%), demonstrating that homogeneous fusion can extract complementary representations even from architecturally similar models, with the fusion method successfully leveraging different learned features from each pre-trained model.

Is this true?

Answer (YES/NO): NO